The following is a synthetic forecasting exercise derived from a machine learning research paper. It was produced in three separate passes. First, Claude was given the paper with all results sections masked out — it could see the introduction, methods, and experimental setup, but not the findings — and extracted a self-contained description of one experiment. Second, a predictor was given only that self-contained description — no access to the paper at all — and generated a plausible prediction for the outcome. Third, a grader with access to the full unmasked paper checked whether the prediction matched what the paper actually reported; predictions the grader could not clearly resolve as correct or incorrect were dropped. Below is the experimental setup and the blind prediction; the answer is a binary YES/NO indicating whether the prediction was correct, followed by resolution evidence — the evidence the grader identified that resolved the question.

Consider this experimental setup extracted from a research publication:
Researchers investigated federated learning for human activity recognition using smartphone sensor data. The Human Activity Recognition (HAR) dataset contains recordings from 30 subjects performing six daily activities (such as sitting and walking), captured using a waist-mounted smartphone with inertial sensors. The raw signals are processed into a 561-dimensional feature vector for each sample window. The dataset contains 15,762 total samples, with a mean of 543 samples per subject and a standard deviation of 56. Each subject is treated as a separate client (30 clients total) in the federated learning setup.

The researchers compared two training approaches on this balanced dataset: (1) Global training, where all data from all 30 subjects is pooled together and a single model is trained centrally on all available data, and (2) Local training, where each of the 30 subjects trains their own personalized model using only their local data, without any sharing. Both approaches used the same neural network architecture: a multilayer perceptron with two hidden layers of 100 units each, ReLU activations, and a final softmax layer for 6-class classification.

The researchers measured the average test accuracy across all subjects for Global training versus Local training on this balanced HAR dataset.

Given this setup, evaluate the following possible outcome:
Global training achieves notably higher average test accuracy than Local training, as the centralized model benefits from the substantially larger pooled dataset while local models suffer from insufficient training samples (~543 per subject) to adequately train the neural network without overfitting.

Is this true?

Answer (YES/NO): NO